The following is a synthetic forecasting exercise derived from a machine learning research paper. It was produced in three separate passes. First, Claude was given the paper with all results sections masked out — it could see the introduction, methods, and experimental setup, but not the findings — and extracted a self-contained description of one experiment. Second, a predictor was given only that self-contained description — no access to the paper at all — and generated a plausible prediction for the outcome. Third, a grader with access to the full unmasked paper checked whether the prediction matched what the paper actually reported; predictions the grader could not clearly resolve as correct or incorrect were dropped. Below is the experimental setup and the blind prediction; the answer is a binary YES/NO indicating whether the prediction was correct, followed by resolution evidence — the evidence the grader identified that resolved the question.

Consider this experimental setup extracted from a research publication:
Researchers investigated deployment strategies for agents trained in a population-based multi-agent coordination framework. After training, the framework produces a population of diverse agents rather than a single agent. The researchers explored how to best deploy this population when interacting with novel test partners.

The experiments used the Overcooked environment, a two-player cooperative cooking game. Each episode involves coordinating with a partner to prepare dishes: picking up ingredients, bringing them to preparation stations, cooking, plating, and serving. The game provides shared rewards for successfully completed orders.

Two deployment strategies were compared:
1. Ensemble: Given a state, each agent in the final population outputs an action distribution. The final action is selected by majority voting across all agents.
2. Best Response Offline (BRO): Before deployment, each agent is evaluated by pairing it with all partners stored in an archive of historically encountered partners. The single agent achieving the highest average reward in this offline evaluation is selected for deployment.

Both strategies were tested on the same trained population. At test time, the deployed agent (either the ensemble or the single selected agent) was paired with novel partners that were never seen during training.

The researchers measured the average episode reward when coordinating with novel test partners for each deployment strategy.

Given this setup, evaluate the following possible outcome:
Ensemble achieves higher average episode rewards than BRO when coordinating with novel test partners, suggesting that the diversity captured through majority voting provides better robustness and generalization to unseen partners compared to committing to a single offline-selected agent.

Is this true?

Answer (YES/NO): YES